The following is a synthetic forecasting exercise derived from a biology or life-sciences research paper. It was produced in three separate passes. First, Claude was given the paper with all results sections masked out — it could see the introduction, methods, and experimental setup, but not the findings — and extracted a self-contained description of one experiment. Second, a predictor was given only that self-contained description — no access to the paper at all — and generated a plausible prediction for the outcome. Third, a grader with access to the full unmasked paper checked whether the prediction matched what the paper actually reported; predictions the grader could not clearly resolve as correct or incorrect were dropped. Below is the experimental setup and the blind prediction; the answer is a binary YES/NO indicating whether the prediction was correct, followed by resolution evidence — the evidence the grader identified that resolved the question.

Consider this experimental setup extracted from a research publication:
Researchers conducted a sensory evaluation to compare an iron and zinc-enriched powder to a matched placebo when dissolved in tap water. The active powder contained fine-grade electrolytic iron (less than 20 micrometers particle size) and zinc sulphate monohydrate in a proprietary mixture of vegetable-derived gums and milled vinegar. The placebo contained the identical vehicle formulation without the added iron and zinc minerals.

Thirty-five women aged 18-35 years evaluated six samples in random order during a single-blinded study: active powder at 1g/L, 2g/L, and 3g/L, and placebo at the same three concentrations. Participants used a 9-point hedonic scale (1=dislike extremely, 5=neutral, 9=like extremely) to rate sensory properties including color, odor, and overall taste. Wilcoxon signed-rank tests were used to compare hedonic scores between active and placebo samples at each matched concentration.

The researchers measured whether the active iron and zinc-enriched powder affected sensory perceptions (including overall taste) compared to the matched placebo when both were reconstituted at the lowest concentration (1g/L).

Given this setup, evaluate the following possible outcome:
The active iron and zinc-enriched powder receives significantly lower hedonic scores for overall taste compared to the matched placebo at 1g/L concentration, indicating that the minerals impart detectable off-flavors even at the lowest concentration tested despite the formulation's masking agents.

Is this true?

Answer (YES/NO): NO